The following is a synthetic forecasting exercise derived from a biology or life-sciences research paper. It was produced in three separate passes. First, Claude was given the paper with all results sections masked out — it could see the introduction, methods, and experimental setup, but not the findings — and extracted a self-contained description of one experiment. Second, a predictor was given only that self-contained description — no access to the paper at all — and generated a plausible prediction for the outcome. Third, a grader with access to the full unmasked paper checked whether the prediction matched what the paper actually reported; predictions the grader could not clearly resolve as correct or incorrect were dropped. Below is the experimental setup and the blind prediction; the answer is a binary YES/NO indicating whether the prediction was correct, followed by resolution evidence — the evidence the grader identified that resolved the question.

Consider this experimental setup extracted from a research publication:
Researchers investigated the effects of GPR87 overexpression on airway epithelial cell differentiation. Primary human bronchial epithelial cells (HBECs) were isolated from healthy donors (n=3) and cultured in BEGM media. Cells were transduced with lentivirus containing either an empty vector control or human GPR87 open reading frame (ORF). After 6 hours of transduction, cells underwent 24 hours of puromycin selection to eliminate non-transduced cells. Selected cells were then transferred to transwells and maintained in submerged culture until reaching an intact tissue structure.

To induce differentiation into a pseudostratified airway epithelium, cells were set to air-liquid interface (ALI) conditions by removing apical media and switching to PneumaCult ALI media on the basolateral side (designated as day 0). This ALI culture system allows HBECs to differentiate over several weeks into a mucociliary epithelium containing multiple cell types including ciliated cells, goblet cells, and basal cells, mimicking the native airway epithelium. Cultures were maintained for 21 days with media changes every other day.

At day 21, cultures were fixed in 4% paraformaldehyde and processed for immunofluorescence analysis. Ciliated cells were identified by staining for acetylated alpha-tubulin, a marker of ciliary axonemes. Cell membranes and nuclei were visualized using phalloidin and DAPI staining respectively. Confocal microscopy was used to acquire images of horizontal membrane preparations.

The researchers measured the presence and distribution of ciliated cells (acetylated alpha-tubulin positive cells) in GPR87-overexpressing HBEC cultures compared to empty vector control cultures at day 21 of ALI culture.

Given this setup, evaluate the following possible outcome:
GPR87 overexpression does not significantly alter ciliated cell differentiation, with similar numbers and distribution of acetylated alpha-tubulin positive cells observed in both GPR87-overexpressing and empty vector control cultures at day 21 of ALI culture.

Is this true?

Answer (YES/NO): NO